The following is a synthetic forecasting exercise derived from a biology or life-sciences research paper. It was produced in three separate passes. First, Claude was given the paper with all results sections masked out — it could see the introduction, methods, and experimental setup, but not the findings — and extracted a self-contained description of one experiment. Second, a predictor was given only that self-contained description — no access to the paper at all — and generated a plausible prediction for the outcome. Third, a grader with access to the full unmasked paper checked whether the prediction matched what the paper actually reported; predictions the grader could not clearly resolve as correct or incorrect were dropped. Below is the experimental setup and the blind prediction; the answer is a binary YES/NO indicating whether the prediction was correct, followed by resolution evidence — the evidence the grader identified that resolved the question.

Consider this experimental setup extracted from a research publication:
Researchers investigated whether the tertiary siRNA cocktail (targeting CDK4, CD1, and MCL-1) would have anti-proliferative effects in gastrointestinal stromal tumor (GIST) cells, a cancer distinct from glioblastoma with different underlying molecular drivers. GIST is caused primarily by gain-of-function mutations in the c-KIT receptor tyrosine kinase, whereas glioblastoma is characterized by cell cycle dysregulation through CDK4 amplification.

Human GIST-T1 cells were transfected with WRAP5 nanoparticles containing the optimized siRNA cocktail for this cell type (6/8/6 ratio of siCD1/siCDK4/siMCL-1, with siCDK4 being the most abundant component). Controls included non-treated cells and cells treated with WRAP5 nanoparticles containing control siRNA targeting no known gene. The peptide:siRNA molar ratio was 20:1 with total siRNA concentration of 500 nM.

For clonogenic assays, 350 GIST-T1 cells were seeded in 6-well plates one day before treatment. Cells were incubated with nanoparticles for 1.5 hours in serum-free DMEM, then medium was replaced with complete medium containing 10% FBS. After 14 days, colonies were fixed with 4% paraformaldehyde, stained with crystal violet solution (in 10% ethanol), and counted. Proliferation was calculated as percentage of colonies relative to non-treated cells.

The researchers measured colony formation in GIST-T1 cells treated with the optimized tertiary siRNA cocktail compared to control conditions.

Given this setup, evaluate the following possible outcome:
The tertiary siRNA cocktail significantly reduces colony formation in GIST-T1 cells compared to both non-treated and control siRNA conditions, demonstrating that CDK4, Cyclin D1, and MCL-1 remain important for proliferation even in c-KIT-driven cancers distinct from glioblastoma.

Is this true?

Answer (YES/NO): YES